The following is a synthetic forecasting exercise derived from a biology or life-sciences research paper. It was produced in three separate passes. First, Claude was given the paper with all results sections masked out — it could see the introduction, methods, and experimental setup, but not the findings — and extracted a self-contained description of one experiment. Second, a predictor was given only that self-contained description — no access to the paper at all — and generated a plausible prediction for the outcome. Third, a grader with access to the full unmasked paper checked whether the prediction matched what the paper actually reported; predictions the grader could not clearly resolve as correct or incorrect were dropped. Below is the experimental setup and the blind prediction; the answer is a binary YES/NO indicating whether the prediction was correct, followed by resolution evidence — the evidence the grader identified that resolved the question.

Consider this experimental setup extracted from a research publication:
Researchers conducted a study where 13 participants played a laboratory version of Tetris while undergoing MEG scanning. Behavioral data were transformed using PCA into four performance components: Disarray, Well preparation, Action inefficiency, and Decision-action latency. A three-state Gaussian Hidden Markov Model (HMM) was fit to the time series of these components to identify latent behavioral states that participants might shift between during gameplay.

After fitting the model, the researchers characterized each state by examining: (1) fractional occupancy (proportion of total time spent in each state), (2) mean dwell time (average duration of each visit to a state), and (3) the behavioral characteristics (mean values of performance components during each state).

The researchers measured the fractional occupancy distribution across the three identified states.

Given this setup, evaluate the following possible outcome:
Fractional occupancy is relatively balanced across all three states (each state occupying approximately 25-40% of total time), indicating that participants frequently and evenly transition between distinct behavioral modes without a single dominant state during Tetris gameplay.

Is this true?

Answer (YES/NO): NO